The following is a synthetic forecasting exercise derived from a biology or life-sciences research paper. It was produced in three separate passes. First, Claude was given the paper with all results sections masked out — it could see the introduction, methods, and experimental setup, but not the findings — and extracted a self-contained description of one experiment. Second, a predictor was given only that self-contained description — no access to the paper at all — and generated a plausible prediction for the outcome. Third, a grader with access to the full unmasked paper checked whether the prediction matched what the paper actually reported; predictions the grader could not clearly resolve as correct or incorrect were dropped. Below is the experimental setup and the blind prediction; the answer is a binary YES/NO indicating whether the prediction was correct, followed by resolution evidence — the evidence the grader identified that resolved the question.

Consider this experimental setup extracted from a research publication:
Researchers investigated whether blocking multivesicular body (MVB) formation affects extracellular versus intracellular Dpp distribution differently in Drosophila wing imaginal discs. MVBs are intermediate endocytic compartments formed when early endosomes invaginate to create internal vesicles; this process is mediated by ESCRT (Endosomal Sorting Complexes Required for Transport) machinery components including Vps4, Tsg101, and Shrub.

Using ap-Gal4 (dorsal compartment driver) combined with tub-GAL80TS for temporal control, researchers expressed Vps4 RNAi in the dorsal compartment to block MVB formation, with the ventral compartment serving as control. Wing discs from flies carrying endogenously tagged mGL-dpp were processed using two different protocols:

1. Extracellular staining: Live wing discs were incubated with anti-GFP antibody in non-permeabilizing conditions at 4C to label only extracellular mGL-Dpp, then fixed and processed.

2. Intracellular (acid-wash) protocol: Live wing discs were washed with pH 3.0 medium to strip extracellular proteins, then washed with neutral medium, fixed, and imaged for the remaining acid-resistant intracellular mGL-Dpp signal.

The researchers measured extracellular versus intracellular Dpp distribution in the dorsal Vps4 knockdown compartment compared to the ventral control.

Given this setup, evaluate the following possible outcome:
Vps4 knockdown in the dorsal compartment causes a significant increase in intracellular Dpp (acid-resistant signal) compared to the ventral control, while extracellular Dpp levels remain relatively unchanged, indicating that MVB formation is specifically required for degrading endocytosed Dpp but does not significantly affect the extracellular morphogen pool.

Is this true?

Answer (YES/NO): YES